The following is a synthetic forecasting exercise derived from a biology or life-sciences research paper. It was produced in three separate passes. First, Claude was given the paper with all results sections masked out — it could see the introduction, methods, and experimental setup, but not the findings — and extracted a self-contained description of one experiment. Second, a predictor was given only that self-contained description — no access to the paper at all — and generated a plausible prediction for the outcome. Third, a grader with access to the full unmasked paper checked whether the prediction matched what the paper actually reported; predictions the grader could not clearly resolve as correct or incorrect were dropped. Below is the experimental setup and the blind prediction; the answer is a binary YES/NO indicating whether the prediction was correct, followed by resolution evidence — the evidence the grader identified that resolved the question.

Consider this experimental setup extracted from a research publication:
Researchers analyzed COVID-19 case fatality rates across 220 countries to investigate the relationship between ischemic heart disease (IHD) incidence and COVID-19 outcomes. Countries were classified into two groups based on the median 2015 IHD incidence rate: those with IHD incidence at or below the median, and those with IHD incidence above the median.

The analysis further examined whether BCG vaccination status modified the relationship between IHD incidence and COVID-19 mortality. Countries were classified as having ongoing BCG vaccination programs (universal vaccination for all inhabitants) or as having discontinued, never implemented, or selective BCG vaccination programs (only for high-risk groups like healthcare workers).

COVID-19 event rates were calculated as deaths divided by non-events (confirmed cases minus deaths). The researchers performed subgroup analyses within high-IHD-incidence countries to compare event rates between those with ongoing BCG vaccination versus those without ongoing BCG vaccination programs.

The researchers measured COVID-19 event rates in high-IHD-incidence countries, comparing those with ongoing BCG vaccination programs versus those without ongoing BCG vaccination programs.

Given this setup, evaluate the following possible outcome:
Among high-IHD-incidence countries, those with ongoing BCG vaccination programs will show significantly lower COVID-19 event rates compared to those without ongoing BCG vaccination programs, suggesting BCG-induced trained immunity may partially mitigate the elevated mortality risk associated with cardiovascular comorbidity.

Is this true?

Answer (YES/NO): YES